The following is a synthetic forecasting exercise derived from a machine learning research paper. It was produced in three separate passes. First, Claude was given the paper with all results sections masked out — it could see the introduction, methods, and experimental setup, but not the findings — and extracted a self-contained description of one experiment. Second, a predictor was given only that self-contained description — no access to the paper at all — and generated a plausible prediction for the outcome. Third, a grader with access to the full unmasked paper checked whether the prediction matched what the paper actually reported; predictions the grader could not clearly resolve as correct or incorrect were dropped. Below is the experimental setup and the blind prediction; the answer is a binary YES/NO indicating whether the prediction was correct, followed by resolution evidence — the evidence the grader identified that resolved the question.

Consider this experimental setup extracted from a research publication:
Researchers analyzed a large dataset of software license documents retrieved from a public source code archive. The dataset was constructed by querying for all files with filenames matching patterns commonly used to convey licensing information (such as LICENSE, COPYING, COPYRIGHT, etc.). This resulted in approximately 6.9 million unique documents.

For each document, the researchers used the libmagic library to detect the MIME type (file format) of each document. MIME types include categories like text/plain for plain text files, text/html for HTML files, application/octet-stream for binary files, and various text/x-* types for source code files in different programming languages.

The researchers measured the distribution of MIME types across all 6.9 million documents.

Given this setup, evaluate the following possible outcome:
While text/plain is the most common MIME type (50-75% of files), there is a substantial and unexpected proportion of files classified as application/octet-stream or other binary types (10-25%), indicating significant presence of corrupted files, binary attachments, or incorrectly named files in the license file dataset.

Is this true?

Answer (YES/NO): NO